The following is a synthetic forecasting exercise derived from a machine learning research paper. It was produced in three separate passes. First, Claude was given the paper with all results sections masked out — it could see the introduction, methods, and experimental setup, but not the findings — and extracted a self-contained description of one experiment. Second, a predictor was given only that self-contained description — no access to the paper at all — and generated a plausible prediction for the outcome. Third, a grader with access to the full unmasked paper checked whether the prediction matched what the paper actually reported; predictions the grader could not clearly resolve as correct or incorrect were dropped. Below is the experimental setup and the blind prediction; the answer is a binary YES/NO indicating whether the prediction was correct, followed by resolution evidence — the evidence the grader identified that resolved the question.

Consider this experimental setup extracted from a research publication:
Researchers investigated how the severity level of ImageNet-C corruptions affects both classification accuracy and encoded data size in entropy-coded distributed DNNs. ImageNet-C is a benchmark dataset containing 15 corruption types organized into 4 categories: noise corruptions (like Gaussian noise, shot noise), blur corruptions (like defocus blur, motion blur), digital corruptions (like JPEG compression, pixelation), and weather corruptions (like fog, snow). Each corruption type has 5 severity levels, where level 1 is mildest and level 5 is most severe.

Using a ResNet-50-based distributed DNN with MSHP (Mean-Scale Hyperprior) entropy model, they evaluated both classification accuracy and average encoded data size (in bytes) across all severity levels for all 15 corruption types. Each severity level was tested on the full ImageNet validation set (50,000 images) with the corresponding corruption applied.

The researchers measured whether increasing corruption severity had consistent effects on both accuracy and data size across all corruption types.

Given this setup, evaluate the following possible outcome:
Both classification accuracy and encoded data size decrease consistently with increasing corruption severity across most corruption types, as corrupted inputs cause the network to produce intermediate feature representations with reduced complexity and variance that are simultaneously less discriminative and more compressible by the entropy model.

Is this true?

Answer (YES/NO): NO